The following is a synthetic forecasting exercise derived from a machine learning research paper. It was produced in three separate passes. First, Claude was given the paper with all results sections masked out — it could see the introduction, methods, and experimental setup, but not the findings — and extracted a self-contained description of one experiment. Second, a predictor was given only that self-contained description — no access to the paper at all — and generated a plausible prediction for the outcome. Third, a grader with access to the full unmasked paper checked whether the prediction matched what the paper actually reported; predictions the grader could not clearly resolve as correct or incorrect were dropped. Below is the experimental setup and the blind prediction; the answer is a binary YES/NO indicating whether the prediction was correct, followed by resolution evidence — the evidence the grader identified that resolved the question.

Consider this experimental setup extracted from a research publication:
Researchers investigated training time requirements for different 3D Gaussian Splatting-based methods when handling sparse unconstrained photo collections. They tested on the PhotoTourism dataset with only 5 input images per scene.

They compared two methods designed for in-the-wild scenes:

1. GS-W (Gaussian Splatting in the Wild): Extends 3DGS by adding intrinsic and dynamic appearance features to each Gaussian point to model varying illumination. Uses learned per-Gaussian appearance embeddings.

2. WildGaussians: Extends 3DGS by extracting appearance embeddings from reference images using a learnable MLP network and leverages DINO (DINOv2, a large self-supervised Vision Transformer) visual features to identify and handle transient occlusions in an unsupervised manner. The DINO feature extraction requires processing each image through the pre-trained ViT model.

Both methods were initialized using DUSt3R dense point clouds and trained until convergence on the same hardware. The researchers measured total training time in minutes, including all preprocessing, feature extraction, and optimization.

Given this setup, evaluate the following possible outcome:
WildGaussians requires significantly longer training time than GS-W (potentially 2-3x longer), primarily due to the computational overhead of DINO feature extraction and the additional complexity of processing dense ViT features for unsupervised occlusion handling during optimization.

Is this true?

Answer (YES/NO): NO